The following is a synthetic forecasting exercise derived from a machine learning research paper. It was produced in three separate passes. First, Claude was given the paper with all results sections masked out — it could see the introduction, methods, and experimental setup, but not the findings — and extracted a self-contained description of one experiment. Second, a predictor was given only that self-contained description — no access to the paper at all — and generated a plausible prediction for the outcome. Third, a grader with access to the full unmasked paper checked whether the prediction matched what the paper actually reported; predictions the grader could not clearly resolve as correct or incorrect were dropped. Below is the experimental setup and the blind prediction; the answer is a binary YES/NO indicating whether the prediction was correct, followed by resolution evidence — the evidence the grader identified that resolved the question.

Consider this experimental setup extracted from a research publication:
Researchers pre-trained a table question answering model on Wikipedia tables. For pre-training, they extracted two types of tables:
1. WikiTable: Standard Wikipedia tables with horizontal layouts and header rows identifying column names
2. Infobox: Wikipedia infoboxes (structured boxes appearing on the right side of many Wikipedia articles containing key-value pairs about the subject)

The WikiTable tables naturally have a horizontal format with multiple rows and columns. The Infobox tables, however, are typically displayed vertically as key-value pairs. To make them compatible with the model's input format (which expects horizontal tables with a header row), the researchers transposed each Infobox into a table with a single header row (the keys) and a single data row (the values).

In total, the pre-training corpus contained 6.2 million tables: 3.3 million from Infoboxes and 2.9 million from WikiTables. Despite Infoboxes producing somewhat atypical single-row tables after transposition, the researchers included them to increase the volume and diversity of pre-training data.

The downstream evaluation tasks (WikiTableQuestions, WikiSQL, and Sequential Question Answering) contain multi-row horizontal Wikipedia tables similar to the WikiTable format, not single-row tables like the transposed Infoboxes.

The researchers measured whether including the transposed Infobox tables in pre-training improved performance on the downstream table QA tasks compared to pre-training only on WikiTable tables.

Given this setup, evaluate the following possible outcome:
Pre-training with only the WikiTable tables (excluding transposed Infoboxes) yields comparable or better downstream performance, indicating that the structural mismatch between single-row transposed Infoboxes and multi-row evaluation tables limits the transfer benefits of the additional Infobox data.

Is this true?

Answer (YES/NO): NO